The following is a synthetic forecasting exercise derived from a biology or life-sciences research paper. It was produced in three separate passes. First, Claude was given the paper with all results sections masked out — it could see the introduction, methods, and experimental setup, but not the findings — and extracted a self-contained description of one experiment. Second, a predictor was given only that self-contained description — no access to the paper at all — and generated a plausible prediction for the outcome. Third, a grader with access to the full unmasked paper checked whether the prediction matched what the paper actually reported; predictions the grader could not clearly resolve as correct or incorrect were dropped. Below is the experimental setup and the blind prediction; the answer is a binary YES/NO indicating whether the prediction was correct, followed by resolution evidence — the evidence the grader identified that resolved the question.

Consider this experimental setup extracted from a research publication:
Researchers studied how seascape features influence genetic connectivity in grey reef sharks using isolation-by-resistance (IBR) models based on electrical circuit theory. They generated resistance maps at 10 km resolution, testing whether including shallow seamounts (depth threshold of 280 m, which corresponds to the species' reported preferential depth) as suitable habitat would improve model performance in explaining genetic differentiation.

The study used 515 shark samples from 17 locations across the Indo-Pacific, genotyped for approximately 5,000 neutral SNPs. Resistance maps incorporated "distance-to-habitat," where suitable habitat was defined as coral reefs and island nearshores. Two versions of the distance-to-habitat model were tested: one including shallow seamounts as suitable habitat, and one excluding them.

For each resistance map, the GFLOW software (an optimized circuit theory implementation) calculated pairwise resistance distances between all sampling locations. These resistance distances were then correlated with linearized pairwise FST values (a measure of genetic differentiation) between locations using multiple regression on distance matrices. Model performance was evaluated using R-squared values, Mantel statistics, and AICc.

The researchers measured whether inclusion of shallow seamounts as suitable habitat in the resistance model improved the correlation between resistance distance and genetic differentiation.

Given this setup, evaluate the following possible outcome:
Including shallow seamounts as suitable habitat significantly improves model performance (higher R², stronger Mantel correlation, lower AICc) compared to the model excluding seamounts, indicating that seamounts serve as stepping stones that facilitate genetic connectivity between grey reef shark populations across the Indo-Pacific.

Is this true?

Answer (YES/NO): NO